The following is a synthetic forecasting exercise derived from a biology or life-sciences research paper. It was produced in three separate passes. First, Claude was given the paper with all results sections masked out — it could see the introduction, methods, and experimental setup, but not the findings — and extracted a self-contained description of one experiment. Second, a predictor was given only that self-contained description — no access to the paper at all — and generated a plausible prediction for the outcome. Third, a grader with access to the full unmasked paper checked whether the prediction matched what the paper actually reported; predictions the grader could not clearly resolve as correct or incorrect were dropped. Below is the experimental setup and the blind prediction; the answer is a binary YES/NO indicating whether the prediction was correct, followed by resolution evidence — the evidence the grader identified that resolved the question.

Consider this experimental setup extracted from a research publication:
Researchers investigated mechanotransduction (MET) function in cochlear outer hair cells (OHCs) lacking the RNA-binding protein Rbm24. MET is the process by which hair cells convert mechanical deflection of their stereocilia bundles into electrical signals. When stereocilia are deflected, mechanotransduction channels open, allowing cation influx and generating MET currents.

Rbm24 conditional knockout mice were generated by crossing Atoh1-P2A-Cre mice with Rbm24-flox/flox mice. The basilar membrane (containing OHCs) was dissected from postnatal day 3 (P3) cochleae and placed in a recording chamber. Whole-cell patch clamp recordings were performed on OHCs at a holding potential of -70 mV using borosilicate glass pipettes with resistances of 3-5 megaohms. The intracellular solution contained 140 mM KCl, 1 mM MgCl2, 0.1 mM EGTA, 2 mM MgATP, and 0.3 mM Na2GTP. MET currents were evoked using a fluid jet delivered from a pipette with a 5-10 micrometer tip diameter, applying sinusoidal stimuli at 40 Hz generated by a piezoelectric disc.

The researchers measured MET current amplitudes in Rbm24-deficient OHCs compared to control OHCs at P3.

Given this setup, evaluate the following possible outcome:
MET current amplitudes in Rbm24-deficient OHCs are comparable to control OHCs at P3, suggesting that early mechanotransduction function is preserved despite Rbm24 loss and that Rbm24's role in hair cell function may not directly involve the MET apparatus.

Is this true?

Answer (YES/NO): NO